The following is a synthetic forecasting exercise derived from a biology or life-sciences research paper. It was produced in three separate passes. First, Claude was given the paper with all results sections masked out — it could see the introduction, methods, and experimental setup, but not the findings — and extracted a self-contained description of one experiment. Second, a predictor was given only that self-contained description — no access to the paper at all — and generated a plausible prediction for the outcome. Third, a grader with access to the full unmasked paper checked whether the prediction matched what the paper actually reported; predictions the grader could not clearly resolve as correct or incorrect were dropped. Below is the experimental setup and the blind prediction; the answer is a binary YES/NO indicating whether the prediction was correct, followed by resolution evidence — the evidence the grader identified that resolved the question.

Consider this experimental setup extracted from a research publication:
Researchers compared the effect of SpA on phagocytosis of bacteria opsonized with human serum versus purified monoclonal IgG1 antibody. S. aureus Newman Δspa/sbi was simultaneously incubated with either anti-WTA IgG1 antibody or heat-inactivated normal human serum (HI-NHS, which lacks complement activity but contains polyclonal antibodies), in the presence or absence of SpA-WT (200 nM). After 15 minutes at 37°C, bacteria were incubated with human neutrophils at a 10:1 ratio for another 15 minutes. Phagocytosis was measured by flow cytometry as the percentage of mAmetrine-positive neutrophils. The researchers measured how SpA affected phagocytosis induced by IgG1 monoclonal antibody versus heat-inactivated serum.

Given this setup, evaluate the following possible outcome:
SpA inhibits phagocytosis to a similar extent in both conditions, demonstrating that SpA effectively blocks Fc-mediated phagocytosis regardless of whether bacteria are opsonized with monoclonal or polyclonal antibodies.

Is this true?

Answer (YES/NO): YES